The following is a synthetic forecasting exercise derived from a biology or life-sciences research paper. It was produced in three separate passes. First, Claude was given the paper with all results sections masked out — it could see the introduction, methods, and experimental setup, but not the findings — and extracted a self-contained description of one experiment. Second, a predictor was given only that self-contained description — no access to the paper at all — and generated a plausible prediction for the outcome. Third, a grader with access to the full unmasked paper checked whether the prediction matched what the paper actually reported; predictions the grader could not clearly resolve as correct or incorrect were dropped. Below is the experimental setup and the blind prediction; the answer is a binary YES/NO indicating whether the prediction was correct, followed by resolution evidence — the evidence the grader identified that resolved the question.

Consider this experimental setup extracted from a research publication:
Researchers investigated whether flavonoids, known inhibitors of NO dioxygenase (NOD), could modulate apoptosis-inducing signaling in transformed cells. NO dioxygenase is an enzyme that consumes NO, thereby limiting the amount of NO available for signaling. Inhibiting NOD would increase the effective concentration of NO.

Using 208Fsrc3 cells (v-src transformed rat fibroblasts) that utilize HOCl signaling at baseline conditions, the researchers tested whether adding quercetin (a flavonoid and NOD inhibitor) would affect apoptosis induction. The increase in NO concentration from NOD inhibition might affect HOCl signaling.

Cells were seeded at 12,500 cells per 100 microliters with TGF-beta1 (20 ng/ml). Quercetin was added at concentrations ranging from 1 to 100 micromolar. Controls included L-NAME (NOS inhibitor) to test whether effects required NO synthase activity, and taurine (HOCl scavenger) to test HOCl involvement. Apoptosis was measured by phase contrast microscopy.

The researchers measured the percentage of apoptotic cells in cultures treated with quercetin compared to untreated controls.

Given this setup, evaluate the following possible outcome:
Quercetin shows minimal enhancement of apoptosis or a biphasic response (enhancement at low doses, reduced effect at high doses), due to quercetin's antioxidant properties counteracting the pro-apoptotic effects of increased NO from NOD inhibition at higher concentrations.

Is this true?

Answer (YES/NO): NO